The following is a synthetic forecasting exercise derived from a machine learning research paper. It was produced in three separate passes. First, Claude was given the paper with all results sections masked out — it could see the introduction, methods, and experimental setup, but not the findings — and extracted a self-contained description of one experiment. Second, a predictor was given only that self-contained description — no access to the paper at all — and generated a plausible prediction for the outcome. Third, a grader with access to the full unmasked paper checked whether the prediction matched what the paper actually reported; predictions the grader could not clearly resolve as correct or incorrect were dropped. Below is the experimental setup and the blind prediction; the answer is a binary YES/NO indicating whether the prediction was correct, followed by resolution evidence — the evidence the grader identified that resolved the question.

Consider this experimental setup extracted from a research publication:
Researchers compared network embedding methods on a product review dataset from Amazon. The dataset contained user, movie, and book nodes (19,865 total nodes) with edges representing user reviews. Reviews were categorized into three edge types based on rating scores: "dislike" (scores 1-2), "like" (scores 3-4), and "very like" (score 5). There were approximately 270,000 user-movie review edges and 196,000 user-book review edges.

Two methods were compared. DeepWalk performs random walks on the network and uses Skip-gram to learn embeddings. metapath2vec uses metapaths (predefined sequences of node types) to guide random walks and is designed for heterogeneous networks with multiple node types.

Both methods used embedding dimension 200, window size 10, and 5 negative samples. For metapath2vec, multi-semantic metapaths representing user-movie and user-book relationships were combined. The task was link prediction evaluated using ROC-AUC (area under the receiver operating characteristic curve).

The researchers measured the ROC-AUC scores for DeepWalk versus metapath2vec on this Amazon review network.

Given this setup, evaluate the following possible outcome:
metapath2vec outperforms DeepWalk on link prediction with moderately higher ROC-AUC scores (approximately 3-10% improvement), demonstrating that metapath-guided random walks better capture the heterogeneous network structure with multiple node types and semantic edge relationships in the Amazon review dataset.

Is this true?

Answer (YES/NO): NO